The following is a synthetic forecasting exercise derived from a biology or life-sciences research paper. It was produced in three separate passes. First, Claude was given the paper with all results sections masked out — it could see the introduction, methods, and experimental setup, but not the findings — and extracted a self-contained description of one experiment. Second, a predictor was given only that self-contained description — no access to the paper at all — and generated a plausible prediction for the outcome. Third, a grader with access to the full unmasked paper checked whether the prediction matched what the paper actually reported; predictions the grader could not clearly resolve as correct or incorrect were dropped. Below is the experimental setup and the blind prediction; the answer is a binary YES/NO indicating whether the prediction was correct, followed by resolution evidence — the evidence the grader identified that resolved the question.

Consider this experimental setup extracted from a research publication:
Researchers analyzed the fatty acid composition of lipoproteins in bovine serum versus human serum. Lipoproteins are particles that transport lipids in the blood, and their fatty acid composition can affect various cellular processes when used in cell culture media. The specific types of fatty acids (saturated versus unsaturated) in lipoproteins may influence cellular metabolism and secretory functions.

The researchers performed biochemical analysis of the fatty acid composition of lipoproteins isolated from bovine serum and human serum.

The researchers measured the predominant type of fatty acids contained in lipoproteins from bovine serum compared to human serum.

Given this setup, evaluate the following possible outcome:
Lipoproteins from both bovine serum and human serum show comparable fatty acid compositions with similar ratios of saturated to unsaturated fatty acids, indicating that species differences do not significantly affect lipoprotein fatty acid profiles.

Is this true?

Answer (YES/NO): NO